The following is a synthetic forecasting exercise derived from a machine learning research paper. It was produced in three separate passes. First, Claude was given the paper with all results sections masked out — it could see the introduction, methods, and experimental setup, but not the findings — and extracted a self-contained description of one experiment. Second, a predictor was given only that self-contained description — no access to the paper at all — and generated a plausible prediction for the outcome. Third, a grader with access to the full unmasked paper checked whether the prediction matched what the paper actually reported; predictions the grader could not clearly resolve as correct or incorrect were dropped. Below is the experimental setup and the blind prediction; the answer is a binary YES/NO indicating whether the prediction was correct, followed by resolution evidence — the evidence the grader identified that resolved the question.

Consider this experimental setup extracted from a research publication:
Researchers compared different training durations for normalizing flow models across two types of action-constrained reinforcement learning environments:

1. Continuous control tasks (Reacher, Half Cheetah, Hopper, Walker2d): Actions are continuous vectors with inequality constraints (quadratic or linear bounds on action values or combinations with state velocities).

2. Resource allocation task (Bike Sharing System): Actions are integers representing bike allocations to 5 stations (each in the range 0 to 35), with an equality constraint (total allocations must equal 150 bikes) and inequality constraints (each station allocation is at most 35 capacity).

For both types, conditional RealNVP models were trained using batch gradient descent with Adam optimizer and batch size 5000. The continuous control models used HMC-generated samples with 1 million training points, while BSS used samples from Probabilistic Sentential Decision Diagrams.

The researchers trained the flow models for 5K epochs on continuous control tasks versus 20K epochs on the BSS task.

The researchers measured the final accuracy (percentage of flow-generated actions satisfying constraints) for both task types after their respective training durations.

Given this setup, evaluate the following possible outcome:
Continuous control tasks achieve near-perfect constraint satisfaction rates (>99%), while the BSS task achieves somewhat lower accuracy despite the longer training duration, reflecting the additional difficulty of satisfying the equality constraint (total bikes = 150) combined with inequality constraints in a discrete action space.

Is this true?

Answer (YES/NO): NO